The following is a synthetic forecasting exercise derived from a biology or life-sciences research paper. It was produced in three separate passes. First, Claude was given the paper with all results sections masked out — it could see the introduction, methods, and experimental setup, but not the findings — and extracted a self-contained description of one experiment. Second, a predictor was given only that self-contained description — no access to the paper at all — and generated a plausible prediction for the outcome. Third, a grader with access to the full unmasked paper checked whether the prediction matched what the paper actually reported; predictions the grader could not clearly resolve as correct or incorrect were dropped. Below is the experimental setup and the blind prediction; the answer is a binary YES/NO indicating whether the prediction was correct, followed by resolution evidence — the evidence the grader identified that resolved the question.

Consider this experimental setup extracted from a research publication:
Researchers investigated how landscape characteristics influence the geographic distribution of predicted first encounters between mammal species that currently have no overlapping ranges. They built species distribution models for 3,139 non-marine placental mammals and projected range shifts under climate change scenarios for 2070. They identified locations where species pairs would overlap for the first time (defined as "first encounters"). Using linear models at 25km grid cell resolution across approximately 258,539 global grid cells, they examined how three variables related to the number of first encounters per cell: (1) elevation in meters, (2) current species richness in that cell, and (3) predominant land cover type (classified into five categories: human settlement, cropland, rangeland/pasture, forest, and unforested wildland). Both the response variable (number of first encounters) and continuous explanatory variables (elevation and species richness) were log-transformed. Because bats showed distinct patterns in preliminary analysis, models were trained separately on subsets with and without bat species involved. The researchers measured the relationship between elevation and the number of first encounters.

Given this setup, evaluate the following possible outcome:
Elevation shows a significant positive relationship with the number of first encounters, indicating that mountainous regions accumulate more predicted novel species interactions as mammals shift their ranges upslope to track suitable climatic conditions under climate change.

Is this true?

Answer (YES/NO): YES